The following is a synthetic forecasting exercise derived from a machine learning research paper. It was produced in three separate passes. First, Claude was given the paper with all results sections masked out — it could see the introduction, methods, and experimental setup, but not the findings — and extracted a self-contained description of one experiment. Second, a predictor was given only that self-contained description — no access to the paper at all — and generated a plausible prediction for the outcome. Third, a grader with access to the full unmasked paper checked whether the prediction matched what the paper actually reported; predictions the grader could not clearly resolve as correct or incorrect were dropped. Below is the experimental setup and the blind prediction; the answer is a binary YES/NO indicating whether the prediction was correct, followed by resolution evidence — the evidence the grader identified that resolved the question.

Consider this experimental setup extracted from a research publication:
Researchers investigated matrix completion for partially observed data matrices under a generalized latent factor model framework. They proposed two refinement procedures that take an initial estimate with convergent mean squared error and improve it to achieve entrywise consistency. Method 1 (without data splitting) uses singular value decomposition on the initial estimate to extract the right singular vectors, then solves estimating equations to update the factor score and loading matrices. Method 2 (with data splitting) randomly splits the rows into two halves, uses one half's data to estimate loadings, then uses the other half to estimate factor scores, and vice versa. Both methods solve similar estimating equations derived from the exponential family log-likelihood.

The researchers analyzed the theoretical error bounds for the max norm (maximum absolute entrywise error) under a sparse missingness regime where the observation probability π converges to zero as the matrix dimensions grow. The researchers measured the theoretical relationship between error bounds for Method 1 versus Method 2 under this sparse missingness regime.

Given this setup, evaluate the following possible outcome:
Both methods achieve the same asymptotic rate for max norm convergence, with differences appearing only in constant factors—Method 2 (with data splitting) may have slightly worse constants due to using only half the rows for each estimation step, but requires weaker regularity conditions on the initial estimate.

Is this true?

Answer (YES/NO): NO